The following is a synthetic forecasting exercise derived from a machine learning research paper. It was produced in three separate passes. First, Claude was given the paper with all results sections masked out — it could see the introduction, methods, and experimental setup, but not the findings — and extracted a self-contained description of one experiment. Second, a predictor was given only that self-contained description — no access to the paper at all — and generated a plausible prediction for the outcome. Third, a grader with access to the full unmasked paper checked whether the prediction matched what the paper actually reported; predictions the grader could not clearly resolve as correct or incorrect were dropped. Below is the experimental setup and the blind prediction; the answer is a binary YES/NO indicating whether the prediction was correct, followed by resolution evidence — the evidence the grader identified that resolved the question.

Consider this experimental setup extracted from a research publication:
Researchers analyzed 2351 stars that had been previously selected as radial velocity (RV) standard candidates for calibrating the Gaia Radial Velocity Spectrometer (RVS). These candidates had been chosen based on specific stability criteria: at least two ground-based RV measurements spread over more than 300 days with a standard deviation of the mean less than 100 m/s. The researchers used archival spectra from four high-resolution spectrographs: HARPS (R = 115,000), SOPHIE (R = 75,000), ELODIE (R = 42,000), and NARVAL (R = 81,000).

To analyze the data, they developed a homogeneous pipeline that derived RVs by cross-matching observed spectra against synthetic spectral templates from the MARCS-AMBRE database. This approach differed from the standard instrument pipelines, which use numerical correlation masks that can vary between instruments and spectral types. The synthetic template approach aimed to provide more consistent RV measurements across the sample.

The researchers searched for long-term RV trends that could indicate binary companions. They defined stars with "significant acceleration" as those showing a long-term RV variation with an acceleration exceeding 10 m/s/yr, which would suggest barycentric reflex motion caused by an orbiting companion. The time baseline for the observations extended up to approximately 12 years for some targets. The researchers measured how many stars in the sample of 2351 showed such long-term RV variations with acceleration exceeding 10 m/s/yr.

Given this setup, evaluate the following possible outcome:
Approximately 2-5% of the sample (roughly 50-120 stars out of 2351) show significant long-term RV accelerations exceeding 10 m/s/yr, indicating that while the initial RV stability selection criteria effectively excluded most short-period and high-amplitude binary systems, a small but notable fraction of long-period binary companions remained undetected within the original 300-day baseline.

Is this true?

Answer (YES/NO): YES